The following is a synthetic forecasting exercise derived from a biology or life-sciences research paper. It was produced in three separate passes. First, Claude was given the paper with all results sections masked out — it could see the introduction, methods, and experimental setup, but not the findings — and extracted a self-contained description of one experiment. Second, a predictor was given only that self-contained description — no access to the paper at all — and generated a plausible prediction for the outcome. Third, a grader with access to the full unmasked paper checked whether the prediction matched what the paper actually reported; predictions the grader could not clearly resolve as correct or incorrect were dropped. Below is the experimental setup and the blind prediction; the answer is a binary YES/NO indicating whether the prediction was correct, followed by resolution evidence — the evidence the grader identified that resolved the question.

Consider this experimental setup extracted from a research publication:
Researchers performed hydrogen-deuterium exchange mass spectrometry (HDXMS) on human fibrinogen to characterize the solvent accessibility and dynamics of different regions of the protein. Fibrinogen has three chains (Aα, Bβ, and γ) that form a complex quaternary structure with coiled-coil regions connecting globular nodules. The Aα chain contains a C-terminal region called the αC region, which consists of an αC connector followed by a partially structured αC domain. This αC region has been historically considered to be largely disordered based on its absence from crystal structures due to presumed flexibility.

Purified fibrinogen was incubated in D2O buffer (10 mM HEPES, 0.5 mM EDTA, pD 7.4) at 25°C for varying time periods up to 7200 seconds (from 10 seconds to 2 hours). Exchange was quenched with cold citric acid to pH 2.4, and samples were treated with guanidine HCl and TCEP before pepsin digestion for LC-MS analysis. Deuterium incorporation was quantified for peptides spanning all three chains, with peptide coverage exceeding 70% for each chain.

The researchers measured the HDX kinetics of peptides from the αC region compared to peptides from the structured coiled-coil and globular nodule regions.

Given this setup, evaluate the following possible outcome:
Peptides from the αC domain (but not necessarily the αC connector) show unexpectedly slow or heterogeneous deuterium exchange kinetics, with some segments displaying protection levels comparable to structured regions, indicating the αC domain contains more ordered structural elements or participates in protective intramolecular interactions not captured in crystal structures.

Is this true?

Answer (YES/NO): NO